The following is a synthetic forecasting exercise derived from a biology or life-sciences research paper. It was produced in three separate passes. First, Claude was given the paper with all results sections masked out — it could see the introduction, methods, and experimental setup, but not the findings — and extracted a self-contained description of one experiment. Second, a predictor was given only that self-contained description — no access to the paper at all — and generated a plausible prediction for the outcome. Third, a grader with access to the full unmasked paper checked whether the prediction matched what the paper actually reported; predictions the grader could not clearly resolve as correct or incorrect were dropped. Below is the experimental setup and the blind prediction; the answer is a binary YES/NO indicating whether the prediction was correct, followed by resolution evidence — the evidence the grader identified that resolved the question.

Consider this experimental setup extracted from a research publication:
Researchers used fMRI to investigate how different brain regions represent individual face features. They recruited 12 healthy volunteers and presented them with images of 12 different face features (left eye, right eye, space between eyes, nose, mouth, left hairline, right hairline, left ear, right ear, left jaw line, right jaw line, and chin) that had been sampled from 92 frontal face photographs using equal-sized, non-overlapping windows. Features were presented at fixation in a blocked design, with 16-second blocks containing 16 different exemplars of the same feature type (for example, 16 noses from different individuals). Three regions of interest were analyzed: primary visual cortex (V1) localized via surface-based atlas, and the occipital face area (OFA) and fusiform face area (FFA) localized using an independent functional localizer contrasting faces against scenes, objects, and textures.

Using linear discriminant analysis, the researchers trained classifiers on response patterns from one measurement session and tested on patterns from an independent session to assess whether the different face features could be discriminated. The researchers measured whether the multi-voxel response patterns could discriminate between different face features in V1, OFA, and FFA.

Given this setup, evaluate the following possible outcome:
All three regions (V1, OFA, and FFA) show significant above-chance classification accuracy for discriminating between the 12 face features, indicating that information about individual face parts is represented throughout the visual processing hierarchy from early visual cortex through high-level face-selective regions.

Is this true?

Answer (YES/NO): NO